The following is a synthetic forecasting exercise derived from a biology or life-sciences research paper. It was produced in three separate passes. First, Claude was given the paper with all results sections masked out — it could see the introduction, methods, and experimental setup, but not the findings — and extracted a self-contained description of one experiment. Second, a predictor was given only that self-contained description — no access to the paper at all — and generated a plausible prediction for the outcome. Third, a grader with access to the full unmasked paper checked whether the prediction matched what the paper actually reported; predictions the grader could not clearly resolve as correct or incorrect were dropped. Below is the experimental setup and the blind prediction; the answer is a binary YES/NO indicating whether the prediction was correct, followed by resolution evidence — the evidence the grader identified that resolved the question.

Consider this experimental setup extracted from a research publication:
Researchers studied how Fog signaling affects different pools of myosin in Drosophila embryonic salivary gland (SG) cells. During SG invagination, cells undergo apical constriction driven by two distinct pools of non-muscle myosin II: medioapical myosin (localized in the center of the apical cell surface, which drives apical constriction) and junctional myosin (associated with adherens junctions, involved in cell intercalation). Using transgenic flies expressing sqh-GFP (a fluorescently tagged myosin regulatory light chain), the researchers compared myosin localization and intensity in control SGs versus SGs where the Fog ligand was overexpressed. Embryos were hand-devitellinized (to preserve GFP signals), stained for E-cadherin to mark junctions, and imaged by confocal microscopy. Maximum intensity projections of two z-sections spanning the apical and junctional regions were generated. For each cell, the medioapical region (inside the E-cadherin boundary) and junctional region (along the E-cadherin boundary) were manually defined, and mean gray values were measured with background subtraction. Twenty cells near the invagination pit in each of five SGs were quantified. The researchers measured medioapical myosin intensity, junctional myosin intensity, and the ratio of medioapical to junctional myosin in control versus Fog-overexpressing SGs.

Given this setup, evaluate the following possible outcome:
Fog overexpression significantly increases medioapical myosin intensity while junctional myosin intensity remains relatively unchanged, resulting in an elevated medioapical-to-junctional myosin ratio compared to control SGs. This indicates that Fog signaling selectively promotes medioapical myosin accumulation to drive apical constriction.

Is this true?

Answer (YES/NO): YES